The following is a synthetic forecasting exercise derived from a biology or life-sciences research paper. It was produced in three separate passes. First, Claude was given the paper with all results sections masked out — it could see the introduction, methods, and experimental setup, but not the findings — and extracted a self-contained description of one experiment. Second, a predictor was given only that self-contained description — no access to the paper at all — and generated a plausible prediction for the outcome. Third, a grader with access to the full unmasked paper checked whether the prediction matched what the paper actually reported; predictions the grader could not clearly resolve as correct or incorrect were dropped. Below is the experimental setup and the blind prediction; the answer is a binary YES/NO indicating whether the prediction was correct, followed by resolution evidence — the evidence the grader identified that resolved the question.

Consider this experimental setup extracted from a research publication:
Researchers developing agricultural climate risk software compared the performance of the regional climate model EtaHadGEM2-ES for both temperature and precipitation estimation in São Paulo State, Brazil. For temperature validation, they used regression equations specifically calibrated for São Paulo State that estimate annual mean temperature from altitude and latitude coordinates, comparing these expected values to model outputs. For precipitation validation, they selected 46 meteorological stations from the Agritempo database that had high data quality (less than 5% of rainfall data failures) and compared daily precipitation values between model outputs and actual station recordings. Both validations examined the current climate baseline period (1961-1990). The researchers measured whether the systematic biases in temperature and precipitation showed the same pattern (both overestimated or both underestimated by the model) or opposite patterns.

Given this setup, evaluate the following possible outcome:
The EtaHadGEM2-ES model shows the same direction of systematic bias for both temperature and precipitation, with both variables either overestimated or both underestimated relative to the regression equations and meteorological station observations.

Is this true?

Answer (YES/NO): NO